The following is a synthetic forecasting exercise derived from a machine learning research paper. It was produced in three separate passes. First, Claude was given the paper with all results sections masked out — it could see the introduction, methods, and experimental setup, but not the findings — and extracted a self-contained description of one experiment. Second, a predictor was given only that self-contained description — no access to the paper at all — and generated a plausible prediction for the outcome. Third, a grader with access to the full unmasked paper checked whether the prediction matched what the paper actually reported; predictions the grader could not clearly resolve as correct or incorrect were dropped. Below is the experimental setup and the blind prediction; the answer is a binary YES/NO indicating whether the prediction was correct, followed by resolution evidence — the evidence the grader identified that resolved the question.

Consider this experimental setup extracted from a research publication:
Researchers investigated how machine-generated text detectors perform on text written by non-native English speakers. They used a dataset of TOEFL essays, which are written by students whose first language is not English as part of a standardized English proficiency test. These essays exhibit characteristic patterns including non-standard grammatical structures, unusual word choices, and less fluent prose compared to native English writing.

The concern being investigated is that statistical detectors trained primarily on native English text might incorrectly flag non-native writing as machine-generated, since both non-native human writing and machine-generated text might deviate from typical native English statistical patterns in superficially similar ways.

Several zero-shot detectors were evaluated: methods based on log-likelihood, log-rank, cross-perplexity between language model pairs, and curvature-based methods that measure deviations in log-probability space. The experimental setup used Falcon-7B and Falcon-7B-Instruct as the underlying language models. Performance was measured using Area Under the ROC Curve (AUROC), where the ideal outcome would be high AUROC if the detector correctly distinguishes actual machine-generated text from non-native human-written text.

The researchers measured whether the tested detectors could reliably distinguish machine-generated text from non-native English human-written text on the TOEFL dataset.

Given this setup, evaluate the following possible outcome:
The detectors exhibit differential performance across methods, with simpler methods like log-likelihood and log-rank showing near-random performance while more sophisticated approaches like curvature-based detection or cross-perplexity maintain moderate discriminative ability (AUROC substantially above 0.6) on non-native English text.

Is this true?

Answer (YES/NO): NO